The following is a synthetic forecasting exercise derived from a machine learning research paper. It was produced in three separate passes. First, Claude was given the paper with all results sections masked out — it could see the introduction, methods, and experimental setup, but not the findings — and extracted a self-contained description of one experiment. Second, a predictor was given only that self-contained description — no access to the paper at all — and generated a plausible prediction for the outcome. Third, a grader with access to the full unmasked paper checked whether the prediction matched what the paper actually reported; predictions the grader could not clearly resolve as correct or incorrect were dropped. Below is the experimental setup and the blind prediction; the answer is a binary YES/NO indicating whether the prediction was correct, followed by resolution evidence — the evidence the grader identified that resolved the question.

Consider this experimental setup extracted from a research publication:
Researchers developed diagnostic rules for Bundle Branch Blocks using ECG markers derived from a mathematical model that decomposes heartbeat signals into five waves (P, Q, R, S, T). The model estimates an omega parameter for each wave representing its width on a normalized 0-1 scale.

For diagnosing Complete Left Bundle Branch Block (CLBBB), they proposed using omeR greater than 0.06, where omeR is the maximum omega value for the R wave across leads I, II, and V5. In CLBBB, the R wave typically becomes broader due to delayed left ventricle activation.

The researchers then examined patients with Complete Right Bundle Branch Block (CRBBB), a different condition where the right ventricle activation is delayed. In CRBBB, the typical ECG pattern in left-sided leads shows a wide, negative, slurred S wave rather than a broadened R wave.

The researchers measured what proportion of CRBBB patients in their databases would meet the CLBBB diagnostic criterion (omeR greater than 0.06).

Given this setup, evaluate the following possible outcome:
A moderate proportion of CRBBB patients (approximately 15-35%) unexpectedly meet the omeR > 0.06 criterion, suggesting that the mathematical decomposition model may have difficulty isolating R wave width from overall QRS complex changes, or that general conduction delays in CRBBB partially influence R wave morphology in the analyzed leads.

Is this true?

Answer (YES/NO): NO